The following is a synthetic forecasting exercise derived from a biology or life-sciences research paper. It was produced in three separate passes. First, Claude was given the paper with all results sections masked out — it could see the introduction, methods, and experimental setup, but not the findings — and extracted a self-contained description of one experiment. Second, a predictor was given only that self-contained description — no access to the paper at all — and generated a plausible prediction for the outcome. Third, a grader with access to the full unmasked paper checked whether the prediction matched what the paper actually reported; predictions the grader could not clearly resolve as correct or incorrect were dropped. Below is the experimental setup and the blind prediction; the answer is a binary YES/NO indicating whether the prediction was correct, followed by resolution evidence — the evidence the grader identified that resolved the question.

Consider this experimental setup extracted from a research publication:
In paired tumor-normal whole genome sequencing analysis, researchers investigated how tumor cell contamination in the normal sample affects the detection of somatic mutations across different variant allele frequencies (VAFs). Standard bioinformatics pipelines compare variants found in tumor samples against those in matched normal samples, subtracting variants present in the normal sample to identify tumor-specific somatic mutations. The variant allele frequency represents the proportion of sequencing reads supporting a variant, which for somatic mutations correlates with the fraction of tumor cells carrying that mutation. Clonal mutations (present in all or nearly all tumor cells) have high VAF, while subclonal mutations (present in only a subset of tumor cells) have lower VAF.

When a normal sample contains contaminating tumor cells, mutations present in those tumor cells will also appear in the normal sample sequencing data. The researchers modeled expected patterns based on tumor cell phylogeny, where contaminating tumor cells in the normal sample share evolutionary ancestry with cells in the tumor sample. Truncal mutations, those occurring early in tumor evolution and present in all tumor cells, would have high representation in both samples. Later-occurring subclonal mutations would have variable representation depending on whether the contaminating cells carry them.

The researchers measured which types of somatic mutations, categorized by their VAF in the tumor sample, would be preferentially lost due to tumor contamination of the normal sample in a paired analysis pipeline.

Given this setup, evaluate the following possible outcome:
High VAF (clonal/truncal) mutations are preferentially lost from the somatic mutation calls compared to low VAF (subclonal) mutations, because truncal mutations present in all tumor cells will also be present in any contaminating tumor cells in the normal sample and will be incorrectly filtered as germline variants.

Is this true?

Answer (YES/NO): YES